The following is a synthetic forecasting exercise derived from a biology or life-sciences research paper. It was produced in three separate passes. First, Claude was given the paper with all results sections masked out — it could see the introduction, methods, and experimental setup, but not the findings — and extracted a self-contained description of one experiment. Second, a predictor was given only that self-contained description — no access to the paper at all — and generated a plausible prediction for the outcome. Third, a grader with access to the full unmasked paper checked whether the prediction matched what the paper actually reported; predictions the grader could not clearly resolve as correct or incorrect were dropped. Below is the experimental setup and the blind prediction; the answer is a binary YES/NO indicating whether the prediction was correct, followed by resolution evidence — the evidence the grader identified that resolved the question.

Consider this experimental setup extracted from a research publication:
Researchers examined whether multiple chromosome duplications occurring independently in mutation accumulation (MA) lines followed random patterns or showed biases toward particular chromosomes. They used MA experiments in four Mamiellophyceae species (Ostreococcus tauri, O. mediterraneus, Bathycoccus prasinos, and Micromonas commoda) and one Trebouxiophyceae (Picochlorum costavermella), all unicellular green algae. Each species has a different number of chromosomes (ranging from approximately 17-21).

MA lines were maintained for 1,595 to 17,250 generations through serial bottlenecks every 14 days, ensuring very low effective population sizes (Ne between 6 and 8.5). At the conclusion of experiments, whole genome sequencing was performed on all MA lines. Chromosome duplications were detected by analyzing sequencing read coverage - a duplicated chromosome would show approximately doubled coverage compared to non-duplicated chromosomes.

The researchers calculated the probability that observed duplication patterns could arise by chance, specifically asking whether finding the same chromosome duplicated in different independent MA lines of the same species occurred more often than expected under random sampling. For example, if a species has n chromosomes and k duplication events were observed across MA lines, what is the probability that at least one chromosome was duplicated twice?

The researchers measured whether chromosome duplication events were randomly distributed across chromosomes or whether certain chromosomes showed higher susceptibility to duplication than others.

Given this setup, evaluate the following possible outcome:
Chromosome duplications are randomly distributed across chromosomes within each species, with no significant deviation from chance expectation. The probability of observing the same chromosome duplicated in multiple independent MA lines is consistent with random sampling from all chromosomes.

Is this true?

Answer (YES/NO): YES